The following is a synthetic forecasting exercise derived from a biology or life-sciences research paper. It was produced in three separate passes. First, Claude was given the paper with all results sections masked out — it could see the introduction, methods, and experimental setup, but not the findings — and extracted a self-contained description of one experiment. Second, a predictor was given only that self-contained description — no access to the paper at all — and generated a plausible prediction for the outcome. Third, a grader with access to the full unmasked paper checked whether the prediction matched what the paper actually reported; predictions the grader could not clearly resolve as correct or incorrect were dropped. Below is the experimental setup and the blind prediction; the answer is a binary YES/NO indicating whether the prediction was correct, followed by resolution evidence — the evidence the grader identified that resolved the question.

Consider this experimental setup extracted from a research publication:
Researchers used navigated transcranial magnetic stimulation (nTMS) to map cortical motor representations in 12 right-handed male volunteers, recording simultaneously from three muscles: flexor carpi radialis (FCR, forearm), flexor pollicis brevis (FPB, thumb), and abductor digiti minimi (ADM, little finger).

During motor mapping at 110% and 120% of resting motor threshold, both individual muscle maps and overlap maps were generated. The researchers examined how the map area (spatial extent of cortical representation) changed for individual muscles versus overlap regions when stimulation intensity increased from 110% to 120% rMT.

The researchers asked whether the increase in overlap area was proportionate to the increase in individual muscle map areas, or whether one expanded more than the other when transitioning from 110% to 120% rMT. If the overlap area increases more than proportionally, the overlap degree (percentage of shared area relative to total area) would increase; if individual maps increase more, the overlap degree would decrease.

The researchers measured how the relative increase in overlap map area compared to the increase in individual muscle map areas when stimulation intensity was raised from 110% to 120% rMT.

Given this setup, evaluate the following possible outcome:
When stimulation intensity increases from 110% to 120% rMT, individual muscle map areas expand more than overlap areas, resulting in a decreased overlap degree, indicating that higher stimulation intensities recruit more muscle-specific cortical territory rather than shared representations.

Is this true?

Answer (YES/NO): NO